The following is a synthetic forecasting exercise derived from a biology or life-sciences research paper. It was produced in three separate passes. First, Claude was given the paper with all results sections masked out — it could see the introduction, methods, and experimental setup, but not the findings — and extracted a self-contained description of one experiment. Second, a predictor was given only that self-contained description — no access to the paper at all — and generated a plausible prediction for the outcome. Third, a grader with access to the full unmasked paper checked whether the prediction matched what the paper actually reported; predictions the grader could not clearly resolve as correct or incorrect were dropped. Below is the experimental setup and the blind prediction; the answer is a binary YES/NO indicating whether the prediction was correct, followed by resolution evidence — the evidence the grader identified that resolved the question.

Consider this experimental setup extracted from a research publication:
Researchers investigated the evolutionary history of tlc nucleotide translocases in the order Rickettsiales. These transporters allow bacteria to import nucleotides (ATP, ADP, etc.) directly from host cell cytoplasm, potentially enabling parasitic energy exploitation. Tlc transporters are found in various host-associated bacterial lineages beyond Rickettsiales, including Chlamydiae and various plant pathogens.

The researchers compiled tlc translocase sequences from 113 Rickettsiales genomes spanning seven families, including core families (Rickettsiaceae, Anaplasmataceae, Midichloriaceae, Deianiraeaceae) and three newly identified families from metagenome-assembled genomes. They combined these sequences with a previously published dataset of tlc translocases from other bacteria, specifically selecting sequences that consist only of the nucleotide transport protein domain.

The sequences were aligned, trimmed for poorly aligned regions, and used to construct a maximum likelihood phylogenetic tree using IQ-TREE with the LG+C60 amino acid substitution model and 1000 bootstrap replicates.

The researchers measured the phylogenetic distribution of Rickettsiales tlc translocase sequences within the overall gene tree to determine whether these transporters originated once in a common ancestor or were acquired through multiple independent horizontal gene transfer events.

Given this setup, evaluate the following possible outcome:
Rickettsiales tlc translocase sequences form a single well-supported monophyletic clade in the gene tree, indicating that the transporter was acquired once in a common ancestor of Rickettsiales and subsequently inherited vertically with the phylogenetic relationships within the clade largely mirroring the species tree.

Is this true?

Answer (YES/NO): NO